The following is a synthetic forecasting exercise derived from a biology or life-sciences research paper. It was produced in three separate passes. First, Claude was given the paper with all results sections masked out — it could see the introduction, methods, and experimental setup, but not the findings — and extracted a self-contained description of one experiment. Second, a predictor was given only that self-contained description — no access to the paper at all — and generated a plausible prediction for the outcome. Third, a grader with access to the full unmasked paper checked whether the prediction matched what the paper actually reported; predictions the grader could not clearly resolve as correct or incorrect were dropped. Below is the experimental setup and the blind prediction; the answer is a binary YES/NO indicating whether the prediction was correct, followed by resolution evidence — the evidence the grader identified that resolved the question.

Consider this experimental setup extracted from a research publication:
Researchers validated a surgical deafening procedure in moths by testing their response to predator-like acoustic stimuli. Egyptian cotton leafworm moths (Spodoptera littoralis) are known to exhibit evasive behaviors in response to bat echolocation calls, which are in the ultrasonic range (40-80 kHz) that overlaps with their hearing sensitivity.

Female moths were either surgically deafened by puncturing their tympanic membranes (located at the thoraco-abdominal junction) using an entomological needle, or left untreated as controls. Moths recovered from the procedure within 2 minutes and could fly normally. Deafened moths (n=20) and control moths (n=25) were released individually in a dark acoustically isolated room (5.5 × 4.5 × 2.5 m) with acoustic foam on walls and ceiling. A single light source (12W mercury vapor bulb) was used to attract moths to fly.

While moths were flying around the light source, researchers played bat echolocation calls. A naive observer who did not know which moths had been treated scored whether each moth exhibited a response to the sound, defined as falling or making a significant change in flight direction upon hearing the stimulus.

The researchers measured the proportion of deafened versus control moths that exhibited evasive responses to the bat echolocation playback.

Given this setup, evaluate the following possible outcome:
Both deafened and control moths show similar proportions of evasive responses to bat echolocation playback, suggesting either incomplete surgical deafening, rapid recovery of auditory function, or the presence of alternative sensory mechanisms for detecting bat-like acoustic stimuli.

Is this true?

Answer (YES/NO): NO